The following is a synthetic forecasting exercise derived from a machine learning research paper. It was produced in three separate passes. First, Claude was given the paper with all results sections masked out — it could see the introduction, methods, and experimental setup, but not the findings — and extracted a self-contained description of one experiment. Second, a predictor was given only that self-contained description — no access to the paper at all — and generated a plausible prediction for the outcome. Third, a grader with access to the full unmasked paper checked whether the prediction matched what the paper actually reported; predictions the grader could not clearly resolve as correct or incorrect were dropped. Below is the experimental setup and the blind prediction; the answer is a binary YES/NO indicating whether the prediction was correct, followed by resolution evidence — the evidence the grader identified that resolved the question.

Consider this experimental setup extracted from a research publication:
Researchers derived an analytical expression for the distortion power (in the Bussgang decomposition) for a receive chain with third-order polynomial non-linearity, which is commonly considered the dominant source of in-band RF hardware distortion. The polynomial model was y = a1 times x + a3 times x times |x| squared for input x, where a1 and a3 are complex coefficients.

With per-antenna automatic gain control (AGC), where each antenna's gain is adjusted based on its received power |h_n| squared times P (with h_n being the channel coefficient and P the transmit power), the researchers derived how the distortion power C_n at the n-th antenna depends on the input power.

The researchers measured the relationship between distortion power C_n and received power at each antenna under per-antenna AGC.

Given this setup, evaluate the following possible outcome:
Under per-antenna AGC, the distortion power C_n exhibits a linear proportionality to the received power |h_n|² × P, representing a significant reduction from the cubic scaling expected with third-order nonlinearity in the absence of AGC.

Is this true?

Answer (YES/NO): YES